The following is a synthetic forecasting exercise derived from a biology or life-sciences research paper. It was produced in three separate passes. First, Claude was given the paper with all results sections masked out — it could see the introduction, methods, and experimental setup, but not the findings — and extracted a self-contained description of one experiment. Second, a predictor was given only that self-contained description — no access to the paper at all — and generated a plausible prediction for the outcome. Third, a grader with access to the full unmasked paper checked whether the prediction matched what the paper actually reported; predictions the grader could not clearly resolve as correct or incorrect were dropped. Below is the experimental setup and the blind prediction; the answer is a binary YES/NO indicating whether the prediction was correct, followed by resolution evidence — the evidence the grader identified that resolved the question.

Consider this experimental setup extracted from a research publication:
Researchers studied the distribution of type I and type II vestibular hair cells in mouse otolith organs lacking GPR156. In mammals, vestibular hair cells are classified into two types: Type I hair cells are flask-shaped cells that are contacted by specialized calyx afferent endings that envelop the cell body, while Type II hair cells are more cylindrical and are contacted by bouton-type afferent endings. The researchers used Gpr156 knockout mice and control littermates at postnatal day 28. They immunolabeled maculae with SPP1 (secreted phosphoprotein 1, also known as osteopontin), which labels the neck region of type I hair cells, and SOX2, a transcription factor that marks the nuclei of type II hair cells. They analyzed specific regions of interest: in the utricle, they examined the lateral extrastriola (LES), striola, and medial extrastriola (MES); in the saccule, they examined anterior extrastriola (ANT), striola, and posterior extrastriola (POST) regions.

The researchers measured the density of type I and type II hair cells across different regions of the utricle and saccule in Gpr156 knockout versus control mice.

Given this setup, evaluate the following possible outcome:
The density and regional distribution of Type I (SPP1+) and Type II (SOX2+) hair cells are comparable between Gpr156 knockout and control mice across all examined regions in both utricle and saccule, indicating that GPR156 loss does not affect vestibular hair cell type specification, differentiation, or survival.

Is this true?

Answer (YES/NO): YES